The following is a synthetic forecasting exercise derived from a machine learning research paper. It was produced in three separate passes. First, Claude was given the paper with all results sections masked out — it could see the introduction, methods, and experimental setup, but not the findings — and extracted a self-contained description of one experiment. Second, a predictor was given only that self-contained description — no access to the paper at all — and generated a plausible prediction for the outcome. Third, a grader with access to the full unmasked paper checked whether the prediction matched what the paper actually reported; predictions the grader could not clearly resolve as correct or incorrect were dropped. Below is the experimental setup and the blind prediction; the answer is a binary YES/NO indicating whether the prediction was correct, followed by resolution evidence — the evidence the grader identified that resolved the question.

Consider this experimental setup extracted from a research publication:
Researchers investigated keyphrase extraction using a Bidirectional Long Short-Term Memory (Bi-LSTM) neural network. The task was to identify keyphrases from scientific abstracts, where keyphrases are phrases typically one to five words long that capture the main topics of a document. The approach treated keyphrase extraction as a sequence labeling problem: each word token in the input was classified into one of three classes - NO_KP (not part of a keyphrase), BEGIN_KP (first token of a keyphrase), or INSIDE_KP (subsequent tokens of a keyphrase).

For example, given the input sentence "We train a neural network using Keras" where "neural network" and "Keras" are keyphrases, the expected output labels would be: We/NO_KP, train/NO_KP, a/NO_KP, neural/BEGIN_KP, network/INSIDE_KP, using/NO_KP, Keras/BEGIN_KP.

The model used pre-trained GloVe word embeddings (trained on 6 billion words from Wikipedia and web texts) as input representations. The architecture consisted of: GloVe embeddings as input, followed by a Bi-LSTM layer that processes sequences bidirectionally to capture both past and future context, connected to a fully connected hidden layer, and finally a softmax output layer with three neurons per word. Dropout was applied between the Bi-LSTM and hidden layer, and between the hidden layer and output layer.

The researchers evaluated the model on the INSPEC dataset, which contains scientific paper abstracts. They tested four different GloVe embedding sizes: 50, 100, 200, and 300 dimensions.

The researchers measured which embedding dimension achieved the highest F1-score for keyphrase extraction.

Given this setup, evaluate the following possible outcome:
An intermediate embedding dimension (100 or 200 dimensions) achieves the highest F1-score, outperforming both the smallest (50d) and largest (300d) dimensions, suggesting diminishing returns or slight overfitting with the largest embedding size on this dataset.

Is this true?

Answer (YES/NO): YES